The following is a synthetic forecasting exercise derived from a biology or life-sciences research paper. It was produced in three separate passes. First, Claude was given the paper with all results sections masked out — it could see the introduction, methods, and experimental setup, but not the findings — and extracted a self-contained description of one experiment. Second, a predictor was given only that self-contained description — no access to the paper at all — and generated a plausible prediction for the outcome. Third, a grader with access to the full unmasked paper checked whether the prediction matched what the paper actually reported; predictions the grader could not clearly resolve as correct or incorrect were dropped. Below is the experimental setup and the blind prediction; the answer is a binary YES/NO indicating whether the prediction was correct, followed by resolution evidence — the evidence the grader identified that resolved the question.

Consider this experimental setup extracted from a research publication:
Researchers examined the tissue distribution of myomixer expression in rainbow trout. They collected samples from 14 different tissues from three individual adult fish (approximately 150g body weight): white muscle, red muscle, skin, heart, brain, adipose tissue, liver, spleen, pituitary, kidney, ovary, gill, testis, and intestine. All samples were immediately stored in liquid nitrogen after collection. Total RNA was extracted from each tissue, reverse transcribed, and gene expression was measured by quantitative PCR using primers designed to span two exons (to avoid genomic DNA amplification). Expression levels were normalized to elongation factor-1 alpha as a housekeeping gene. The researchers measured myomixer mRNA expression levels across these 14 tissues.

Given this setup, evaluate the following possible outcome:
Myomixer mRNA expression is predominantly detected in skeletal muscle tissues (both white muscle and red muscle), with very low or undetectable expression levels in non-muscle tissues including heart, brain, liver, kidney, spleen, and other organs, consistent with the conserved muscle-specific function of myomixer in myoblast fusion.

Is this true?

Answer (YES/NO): YES